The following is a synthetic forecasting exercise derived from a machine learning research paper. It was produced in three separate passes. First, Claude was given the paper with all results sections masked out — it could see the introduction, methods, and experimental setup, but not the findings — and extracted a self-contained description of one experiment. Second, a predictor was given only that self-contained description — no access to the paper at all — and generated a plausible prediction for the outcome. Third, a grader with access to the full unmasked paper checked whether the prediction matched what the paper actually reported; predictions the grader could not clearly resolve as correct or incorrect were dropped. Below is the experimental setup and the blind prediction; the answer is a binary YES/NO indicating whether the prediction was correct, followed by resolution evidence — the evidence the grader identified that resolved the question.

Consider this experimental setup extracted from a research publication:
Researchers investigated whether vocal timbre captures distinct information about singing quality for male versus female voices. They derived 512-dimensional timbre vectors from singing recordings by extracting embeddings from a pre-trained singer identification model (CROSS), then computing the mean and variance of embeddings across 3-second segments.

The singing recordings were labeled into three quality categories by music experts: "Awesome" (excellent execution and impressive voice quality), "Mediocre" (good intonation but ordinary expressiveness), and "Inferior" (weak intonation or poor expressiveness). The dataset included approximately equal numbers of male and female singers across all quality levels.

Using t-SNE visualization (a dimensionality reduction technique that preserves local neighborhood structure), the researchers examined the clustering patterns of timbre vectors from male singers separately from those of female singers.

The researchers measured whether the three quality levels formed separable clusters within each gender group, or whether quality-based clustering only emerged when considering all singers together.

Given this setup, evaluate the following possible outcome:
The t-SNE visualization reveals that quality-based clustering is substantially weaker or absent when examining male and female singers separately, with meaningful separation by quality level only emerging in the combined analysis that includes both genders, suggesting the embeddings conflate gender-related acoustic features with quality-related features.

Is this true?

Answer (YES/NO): NO